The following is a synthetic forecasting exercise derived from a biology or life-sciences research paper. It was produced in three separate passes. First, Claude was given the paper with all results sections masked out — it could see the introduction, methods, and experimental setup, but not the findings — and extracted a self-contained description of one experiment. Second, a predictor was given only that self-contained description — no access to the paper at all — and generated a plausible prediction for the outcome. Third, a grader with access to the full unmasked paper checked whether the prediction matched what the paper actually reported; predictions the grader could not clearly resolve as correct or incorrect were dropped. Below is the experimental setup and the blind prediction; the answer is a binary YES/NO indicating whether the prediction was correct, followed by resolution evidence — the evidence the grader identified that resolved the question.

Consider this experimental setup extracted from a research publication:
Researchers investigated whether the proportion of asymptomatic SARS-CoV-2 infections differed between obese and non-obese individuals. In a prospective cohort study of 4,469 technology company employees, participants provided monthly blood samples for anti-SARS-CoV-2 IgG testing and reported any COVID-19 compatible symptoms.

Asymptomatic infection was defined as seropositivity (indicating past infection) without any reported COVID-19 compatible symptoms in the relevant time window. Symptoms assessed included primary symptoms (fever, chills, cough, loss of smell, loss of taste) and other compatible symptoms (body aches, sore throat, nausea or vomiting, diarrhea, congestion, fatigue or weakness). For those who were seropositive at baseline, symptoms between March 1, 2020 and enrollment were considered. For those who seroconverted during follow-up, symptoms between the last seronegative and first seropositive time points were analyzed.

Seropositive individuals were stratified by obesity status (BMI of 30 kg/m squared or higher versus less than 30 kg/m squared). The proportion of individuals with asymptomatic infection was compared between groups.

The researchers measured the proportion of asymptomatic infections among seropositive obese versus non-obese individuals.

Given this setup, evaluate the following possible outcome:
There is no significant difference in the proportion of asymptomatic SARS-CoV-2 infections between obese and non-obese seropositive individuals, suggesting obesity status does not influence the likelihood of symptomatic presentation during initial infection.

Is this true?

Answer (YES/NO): NO